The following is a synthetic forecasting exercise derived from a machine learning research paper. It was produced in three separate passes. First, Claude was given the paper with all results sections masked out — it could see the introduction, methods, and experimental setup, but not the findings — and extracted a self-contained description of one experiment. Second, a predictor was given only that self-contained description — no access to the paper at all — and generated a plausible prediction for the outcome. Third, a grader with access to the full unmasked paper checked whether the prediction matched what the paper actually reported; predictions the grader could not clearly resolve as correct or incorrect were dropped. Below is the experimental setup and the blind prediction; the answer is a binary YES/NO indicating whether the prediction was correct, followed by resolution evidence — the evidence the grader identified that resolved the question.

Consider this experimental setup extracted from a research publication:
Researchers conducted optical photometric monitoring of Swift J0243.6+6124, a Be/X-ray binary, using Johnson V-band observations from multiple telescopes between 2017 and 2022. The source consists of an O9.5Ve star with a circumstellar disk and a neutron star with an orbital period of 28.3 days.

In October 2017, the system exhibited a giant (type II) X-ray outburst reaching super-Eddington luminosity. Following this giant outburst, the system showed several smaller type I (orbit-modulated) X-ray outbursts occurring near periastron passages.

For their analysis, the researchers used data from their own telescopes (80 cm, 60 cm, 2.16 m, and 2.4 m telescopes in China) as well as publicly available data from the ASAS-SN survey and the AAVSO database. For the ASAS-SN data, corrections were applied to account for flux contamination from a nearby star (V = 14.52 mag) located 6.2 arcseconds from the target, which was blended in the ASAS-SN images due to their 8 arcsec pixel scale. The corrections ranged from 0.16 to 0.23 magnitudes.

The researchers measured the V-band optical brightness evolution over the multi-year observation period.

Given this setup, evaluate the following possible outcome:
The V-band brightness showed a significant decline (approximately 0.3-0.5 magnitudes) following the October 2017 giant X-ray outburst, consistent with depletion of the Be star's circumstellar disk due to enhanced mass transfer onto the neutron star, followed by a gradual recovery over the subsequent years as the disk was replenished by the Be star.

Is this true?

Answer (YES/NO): NO